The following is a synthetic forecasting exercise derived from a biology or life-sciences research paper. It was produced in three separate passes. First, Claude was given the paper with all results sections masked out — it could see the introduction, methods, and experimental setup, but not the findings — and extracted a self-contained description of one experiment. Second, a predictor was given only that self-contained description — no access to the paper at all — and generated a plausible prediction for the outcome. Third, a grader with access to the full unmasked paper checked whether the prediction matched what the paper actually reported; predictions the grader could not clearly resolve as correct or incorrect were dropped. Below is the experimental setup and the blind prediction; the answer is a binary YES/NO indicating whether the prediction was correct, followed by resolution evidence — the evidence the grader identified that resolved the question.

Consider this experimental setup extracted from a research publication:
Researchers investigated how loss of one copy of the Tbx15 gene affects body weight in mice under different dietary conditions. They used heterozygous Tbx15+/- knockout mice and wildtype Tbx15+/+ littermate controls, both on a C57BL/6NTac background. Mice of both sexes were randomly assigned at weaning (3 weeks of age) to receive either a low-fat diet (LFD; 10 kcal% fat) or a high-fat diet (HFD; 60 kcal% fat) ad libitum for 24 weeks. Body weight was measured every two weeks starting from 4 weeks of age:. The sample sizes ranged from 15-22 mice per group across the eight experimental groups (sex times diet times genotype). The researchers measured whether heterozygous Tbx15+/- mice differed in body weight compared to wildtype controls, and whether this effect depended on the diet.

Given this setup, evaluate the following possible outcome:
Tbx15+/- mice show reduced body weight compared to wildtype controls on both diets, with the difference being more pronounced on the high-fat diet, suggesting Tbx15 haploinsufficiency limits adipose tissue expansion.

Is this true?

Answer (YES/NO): NO